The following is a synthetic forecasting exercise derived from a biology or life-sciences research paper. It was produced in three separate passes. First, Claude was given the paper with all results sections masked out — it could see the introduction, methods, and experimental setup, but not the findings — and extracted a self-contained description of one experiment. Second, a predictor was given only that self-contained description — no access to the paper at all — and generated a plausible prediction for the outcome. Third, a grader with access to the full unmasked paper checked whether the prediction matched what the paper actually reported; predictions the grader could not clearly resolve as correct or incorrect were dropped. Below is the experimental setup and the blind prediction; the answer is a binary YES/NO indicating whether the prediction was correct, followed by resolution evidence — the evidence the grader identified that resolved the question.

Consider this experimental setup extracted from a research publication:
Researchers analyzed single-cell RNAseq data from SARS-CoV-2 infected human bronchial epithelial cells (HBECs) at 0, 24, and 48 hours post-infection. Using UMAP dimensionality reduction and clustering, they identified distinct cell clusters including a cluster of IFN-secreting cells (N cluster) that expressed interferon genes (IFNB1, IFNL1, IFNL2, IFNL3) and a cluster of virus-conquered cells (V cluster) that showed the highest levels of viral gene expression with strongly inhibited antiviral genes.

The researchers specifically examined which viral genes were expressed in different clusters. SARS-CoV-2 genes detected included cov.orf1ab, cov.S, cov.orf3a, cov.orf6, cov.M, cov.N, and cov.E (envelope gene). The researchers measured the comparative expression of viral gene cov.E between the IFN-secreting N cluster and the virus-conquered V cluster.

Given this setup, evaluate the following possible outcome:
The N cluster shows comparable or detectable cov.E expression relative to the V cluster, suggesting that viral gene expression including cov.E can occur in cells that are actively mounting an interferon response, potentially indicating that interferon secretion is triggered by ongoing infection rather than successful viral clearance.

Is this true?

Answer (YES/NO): NO